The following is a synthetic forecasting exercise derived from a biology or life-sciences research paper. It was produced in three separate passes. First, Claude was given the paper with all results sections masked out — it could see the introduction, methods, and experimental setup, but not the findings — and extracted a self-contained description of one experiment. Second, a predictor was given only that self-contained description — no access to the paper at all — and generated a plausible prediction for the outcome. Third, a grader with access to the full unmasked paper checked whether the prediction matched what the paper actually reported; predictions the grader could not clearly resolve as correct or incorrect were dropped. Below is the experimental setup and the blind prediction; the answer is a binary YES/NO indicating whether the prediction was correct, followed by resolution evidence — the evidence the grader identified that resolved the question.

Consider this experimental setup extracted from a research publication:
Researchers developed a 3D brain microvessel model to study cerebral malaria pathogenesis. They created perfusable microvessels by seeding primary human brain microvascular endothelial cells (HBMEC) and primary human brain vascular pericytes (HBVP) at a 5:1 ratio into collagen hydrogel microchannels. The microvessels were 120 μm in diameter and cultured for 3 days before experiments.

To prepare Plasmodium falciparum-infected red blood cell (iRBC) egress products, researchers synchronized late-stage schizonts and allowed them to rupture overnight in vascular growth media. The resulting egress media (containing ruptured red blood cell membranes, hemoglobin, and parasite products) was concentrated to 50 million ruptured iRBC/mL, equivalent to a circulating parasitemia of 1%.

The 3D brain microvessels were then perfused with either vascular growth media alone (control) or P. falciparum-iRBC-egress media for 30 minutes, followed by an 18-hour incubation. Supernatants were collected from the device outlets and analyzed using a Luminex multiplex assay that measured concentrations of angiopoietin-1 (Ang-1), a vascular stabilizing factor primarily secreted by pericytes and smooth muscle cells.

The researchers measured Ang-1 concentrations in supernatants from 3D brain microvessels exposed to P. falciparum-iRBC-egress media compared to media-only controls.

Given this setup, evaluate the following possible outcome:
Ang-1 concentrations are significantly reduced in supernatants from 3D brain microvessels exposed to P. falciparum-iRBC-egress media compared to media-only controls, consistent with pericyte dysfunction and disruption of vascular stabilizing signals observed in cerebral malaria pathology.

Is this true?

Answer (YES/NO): YES